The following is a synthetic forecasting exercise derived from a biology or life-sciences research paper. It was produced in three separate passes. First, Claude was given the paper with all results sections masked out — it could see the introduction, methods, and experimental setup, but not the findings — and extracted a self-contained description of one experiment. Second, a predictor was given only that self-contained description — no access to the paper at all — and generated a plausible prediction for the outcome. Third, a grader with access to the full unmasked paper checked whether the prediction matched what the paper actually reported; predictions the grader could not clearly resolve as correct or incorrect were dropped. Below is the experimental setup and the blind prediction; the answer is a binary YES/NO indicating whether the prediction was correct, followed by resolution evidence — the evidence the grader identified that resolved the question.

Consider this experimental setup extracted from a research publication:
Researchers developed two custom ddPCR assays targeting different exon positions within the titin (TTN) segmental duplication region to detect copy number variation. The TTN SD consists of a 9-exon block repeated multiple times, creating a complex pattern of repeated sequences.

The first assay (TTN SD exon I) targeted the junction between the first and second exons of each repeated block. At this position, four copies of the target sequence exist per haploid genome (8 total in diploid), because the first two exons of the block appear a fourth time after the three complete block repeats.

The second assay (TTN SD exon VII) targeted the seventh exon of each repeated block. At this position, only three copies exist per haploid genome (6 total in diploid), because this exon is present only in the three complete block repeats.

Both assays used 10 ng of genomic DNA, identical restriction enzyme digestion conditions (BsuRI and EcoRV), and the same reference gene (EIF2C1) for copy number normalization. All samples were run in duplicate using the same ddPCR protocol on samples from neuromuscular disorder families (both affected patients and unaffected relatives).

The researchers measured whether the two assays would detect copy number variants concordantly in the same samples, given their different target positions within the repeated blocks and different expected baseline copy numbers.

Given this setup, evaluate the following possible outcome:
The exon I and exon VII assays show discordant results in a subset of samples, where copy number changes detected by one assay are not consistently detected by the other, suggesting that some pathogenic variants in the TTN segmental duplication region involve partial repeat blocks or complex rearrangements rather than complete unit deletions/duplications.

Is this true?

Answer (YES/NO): NO